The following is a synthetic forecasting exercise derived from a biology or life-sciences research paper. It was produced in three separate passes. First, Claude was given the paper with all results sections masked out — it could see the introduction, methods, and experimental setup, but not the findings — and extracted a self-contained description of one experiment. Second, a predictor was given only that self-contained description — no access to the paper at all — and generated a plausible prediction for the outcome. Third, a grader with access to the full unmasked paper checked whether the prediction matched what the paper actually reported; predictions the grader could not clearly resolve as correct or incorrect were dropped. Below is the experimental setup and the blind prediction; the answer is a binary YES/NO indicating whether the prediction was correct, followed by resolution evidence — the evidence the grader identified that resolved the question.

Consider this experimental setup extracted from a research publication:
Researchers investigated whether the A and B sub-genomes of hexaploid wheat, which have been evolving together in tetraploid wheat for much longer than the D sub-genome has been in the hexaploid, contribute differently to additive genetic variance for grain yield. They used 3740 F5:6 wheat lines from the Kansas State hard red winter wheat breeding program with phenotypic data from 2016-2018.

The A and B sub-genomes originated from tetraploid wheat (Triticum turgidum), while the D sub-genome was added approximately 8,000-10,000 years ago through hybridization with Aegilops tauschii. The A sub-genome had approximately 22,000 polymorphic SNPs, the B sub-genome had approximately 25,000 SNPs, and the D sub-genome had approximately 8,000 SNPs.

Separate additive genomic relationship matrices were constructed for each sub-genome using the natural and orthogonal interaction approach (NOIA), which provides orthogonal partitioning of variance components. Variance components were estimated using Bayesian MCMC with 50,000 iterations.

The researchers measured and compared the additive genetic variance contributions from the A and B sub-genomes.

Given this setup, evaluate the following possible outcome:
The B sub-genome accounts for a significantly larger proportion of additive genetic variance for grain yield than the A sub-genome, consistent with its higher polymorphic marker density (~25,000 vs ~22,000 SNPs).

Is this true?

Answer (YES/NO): NO